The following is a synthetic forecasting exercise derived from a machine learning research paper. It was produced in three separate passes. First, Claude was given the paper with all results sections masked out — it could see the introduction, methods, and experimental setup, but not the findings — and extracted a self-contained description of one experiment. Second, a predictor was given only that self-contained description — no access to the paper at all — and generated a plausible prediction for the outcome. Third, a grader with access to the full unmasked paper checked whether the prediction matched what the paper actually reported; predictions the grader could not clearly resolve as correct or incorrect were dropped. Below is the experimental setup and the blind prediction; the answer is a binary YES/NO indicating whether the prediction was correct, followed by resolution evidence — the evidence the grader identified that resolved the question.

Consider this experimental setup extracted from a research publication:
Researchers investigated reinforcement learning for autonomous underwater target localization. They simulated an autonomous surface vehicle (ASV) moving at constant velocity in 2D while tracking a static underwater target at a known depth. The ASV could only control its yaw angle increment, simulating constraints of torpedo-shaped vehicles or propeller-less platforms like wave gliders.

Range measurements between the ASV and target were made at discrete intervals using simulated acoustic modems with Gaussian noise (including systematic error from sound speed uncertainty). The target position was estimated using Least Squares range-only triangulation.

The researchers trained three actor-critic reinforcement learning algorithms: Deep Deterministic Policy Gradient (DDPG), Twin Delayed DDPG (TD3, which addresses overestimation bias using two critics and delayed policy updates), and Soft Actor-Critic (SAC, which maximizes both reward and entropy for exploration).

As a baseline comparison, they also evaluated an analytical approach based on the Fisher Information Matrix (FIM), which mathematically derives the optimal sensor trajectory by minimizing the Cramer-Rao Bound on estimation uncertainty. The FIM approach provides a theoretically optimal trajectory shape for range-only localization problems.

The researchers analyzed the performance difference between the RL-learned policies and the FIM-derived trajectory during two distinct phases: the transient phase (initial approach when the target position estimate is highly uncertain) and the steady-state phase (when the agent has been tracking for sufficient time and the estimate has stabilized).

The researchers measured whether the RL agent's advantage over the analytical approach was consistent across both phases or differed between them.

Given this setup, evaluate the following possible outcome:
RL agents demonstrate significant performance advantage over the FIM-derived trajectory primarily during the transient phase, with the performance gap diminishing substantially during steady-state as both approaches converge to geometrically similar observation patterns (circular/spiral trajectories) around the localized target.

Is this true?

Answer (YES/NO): YES